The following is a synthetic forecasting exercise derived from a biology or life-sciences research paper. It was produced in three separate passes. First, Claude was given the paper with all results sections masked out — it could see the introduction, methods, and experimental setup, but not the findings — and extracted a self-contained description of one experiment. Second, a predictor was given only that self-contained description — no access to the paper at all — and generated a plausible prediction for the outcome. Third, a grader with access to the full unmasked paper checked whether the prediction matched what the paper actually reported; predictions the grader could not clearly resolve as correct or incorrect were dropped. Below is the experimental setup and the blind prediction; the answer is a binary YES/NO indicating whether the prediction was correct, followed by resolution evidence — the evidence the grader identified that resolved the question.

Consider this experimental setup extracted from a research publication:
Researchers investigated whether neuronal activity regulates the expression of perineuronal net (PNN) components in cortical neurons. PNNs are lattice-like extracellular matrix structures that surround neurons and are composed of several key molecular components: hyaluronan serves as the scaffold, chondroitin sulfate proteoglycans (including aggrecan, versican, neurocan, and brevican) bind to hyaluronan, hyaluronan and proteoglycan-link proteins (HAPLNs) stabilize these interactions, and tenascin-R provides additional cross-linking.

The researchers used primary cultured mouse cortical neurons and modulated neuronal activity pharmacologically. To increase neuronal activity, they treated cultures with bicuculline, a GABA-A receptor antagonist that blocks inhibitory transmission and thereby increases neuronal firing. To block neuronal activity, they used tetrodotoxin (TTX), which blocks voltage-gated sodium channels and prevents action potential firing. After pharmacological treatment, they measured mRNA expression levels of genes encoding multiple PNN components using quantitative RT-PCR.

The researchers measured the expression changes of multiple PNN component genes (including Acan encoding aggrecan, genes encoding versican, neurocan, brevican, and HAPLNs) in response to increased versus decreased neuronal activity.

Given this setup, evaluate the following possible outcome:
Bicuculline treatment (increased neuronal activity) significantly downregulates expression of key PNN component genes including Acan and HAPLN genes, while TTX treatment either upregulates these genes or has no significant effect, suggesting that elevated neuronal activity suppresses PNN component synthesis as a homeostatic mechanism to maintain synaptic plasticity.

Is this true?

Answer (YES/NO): NO